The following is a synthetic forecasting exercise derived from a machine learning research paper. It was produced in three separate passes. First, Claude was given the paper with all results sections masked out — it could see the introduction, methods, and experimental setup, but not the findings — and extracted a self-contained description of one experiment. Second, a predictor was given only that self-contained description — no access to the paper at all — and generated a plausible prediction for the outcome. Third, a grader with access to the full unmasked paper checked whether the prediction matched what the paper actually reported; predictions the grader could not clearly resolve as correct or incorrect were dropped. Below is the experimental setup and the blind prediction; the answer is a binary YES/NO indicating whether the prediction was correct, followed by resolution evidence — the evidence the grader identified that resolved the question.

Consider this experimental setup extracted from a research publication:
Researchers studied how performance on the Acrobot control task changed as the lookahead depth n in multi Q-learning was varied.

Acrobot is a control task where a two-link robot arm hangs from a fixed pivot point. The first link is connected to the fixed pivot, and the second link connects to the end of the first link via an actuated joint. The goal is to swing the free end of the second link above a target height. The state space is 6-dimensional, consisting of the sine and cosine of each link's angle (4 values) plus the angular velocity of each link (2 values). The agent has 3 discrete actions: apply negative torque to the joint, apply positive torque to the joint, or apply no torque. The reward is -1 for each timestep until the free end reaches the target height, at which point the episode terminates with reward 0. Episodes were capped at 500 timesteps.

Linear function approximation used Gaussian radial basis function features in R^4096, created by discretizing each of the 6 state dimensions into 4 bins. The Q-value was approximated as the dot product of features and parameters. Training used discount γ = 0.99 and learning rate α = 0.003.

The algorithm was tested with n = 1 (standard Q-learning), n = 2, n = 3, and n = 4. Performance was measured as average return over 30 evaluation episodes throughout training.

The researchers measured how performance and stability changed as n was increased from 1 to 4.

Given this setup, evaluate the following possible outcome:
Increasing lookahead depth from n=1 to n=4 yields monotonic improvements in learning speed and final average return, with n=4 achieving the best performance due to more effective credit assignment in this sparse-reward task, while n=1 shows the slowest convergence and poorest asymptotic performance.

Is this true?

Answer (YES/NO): YES